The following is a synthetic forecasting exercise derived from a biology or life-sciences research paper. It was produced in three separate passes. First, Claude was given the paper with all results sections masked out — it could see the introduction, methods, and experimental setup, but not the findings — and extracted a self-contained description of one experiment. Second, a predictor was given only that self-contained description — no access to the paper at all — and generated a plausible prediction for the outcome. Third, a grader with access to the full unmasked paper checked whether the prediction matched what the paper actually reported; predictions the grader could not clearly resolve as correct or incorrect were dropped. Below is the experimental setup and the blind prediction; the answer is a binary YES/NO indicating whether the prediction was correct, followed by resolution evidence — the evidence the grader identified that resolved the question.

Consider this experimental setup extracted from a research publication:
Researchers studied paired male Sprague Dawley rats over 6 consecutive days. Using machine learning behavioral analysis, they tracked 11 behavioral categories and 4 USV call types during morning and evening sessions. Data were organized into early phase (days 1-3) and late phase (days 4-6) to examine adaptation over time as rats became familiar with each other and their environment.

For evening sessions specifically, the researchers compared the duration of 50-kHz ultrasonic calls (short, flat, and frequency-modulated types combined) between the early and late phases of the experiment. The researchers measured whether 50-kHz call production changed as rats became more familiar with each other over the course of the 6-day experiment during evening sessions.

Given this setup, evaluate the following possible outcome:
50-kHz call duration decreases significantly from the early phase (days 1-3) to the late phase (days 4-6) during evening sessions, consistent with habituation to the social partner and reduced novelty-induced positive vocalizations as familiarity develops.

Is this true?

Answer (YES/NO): YES